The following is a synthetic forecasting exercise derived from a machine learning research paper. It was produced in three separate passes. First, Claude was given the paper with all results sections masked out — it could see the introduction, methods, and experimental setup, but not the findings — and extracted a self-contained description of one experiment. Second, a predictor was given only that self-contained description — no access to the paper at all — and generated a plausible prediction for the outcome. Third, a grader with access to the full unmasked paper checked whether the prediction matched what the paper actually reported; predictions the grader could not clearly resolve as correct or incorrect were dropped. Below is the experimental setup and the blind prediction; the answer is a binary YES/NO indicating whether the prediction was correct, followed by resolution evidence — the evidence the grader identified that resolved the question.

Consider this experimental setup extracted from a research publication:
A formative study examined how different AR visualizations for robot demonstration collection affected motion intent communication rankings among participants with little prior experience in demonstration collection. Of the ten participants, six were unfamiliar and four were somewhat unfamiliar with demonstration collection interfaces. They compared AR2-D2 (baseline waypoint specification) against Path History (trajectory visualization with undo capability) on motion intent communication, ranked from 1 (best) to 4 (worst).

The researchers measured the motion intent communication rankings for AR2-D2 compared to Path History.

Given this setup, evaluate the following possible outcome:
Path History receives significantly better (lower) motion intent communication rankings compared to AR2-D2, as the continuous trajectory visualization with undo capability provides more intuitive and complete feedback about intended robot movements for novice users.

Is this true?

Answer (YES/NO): NO